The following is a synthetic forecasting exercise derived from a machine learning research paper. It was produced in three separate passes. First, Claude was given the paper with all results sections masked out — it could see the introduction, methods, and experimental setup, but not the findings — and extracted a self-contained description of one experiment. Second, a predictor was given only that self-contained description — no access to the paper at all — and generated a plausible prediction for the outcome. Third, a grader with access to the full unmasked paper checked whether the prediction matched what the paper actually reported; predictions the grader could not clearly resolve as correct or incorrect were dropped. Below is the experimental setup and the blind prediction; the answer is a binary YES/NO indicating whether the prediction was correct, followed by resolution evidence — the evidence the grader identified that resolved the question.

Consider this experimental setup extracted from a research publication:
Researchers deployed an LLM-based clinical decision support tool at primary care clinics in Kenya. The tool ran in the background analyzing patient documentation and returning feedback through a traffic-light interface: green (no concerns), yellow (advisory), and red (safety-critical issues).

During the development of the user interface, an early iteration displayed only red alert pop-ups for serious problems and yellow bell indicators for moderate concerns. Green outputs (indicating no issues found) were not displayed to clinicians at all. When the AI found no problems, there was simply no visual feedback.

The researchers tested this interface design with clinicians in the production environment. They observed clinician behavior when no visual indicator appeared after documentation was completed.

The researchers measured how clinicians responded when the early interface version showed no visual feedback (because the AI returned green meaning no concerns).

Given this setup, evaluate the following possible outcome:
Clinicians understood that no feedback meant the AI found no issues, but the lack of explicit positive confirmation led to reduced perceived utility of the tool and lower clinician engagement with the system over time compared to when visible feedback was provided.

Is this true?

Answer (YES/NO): NO